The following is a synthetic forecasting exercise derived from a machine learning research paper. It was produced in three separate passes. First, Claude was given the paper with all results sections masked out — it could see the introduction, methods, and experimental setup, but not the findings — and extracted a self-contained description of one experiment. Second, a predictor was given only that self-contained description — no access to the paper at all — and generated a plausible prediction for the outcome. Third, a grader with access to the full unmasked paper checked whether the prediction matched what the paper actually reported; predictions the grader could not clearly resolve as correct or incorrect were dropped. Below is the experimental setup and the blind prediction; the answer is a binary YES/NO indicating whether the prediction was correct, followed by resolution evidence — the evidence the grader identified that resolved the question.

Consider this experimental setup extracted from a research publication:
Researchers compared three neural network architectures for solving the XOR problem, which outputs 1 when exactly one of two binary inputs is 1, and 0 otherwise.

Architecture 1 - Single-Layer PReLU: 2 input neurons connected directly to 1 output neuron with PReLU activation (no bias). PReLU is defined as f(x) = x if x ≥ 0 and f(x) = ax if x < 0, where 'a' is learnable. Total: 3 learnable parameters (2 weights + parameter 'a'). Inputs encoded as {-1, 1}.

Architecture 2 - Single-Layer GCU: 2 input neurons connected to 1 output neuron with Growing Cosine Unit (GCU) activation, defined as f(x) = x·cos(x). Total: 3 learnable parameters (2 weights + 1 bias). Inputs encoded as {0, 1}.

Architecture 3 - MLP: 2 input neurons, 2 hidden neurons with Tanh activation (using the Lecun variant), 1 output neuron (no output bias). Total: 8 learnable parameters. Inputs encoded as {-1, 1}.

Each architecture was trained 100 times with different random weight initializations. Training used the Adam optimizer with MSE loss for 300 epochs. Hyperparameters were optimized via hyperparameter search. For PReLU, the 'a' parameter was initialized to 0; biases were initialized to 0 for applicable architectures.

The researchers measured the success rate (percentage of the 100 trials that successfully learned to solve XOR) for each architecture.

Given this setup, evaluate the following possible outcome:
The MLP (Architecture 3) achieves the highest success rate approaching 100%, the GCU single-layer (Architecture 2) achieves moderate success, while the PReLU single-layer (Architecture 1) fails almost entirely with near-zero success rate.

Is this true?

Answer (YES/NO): NO